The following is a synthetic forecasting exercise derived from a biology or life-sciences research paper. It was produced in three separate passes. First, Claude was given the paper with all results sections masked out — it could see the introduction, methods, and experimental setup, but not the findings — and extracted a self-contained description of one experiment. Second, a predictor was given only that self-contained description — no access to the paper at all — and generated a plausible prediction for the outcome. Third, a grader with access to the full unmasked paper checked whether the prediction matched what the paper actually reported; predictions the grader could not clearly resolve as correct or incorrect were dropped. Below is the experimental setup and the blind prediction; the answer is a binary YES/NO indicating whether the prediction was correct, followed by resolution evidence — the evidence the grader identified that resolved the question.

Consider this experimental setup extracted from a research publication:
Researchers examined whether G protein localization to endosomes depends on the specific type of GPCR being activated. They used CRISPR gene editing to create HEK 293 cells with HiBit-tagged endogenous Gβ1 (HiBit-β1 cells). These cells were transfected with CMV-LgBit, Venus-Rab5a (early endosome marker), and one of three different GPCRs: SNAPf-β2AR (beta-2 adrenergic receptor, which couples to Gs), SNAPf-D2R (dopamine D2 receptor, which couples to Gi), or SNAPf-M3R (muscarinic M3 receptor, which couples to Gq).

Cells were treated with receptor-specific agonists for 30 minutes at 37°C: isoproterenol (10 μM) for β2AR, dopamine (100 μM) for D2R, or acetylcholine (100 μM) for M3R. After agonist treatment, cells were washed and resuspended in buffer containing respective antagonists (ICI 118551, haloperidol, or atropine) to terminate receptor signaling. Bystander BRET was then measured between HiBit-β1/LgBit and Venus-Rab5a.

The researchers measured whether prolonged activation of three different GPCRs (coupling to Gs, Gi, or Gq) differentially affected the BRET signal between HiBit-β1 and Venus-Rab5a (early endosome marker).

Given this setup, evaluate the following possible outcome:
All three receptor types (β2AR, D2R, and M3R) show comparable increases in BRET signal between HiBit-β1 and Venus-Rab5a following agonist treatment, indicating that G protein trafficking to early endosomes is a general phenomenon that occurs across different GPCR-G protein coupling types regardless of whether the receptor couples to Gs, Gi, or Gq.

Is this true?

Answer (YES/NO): NO